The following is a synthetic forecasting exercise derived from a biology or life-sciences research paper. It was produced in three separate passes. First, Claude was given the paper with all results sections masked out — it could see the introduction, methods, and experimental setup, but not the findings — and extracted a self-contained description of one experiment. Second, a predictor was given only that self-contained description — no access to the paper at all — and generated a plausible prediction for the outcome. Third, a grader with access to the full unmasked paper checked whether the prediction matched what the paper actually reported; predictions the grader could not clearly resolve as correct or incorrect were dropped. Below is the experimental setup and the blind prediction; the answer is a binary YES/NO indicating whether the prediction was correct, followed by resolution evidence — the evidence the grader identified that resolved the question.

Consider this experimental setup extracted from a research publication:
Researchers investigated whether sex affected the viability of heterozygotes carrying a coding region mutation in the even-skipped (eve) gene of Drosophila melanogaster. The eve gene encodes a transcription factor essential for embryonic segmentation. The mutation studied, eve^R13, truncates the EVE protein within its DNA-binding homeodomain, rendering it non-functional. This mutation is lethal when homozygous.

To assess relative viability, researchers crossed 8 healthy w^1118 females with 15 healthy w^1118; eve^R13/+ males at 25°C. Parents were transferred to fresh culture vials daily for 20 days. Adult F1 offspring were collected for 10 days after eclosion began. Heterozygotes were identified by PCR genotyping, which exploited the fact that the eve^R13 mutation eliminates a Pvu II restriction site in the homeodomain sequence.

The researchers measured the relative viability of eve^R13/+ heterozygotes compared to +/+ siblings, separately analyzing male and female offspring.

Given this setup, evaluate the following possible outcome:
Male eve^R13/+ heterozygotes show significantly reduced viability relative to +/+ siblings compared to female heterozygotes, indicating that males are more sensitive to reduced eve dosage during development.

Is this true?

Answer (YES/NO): YES